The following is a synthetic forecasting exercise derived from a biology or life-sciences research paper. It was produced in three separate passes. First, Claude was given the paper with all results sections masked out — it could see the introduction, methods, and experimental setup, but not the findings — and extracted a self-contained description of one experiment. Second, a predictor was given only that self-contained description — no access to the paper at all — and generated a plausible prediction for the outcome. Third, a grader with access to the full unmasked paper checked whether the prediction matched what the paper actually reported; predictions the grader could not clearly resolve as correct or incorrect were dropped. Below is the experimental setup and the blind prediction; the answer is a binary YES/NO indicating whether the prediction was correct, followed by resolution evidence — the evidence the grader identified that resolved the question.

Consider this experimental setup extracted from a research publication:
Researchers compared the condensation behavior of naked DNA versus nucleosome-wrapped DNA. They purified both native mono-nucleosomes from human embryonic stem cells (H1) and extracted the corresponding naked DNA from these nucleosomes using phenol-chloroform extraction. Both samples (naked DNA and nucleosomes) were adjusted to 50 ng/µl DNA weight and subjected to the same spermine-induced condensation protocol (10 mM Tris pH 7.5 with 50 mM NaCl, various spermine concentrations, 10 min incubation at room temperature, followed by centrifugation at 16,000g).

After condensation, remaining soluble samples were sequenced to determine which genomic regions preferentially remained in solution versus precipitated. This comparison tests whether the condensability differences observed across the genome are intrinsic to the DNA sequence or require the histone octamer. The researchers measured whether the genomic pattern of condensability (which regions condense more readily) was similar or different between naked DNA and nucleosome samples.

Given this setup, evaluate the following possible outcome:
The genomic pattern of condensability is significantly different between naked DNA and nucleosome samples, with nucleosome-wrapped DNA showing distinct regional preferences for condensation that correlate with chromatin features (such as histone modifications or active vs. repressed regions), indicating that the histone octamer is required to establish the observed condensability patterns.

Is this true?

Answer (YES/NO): YES